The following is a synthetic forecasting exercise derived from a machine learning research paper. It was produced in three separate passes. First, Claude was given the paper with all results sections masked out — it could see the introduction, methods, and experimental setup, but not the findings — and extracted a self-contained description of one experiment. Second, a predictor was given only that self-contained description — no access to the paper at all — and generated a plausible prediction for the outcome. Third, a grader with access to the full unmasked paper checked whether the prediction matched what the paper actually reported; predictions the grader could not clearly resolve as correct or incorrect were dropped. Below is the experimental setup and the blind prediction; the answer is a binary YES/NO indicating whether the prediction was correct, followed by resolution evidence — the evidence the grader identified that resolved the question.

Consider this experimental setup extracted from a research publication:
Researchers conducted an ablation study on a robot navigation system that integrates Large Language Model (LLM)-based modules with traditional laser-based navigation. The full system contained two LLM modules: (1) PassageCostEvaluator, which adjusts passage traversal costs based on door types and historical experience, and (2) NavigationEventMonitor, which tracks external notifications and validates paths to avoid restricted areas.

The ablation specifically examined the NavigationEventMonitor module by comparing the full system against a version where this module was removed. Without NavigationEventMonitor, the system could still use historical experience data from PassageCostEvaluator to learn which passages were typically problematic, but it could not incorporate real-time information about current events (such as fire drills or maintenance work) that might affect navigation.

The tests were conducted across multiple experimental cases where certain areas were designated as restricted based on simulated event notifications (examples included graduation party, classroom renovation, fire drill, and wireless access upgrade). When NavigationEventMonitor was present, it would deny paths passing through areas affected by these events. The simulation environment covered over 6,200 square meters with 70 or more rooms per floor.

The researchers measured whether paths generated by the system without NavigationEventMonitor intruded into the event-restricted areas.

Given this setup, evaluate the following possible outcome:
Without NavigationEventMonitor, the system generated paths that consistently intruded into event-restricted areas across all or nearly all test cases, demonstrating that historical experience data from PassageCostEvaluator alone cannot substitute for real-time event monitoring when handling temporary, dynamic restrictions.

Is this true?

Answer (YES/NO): NO